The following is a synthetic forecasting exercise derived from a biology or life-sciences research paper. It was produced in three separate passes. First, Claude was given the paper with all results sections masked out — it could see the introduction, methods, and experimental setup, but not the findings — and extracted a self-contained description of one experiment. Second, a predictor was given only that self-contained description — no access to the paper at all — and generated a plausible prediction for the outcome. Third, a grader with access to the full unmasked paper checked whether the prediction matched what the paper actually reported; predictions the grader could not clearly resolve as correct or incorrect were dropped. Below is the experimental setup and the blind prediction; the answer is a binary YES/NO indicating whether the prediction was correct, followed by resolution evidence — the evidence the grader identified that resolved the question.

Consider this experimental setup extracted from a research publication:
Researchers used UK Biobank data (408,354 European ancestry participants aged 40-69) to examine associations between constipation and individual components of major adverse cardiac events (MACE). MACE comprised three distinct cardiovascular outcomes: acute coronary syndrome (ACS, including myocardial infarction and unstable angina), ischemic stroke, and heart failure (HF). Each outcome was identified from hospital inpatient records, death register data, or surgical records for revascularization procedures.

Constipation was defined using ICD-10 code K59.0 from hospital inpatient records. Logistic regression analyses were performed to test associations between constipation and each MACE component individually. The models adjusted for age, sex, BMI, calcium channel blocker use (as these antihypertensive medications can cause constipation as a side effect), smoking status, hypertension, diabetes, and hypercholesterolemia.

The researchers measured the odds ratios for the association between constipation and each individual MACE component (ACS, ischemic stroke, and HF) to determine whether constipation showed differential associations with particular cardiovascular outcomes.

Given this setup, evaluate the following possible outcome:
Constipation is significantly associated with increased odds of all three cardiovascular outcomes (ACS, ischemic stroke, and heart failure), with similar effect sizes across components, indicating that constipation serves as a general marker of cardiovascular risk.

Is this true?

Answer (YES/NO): NO